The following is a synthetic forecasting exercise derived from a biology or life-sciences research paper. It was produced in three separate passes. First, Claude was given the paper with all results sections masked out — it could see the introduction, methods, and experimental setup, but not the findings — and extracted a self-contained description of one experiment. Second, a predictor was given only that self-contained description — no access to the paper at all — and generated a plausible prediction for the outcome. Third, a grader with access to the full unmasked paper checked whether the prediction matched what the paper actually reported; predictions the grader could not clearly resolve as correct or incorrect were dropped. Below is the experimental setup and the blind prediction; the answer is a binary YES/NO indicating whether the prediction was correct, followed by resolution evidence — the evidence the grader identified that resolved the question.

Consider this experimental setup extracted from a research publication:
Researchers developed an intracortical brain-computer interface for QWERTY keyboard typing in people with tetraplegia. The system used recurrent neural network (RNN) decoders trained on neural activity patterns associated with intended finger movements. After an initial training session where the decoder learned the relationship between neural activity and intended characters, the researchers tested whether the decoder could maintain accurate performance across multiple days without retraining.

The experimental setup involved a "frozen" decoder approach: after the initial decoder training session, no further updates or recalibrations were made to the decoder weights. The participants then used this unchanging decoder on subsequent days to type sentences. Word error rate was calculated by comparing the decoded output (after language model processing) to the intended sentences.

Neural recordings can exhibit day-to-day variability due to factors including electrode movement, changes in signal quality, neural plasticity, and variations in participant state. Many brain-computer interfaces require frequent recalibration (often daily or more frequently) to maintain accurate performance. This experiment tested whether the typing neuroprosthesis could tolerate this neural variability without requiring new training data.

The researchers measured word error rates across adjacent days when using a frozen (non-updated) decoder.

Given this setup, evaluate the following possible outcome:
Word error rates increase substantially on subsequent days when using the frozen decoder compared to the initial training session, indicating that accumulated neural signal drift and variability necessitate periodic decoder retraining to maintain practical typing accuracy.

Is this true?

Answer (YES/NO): NO